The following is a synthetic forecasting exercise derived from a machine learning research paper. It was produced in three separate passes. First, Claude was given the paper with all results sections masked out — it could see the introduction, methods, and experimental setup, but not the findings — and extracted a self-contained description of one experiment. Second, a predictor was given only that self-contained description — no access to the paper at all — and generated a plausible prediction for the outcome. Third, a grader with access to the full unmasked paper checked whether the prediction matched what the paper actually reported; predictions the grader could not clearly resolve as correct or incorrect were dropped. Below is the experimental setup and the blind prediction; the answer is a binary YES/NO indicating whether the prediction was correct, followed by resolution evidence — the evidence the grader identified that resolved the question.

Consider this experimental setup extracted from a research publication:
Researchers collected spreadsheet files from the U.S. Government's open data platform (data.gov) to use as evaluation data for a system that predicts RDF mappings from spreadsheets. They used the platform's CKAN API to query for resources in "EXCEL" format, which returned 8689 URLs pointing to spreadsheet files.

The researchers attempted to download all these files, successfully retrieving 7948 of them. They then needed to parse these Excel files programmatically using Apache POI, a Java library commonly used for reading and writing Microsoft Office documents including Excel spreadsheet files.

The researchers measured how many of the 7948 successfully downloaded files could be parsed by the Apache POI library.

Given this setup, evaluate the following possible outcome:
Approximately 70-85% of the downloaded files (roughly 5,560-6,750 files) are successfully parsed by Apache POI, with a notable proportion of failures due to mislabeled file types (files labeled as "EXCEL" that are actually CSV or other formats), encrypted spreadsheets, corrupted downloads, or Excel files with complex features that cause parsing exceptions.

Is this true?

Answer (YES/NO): NO